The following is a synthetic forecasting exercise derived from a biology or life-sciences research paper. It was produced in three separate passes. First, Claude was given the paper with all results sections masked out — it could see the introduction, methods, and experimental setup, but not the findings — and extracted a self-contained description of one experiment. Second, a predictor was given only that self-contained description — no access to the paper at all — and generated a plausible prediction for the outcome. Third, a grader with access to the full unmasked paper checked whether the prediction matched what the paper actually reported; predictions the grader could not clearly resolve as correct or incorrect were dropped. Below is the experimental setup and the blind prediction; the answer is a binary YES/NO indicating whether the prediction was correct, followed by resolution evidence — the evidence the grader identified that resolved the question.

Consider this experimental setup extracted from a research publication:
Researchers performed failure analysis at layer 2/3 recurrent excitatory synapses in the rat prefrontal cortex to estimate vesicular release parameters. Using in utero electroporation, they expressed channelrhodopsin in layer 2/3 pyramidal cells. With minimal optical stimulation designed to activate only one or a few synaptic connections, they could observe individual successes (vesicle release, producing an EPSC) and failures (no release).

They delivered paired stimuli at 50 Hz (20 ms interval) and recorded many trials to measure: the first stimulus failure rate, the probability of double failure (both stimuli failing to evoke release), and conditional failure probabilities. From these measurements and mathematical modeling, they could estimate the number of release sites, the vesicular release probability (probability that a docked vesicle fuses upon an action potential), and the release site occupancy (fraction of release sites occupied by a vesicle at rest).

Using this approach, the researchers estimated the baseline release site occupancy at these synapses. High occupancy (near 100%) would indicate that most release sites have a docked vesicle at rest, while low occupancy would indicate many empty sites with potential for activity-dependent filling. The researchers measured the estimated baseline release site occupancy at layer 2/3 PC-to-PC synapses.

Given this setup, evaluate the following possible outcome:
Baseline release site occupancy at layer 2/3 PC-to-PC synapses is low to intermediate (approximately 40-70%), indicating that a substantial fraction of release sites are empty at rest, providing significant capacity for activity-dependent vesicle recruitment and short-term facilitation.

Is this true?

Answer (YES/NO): NO